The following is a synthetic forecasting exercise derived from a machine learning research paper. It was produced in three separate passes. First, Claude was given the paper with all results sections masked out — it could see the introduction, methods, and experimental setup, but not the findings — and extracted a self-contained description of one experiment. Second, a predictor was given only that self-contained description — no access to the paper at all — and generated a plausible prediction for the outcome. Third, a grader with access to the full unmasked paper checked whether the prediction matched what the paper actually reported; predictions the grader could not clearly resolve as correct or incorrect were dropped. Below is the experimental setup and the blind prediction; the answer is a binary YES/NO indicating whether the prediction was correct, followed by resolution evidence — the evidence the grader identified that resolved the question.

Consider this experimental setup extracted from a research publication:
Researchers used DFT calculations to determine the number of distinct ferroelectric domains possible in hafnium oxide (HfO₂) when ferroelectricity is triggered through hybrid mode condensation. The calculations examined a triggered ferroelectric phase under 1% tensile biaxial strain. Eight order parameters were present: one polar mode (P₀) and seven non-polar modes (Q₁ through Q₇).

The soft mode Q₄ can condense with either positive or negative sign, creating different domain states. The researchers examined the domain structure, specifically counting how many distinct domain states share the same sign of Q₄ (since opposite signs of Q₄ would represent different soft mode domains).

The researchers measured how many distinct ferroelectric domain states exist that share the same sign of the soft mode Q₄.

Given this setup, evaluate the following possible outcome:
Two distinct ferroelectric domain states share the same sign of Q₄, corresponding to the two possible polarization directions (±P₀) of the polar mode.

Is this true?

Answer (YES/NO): YES